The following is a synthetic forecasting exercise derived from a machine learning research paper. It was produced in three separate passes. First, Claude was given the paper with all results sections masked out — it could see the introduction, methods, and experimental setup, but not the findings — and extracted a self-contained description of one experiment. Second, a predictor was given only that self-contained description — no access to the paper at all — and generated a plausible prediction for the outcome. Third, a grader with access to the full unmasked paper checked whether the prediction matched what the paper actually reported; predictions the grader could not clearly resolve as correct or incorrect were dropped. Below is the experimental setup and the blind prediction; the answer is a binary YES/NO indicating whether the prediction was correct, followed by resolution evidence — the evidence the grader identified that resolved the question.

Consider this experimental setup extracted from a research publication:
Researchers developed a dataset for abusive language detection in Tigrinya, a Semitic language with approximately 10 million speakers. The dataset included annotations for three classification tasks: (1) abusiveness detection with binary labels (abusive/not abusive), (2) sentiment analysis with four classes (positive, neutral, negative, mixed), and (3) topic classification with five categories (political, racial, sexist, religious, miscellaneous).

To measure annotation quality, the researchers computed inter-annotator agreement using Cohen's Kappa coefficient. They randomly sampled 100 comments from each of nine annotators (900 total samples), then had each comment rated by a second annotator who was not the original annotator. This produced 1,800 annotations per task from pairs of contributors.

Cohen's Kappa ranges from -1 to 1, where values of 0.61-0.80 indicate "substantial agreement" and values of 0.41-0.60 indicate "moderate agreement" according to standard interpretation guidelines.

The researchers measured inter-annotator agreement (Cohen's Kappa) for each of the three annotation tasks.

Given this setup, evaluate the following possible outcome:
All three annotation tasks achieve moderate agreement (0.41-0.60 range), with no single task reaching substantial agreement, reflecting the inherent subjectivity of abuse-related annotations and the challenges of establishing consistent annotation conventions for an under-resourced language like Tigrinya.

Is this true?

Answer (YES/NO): NO